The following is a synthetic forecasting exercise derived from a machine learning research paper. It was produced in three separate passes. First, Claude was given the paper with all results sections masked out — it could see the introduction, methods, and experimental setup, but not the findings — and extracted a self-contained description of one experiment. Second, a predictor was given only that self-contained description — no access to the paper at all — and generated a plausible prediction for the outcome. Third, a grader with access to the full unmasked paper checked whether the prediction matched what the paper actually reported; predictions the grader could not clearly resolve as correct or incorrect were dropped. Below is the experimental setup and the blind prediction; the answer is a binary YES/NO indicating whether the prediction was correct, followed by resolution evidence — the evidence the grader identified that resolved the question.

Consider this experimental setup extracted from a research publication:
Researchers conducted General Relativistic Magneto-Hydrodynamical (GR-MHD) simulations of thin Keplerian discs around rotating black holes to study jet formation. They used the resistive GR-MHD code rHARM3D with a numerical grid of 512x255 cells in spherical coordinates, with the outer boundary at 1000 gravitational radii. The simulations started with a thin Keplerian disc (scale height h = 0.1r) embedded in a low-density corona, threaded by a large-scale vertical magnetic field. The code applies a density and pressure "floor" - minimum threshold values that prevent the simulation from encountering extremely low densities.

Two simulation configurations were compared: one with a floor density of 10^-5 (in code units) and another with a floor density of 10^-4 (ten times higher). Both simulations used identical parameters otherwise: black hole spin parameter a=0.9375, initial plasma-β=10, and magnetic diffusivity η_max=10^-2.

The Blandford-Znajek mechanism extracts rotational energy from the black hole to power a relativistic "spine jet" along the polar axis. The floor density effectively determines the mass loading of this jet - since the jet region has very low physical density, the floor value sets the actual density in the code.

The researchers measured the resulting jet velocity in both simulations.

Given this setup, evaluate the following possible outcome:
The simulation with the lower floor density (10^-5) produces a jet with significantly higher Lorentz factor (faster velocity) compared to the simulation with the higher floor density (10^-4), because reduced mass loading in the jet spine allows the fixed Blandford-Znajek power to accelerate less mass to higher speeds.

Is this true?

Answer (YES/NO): YES